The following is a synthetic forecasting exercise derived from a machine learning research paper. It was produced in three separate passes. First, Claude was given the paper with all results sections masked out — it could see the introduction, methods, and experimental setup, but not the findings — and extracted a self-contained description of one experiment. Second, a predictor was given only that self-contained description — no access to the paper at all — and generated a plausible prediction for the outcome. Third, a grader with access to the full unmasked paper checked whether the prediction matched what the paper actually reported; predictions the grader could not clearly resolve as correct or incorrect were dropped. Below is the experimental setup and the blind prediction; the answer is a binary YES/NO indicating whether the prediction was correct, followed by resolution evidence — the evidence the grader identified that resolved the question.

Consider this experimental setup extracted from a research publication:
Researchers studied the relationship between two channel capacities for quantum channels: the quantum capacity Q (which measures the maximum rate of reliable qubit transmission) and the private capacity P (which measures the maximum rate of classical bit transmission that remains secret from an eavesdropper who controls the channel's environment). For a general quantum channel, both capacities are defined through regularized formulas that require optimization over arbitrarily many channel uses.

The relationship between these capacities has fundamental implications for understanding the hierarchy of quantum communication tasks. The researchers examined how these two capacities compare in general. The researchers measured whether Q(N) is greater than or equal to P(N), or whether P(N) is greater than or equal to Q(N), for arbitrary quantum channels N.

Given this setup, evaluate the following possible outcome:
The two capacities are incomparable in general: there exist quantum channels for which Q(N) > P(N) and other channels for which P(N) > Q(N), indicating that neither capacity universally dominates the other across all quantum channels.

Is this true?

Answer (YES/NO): NO